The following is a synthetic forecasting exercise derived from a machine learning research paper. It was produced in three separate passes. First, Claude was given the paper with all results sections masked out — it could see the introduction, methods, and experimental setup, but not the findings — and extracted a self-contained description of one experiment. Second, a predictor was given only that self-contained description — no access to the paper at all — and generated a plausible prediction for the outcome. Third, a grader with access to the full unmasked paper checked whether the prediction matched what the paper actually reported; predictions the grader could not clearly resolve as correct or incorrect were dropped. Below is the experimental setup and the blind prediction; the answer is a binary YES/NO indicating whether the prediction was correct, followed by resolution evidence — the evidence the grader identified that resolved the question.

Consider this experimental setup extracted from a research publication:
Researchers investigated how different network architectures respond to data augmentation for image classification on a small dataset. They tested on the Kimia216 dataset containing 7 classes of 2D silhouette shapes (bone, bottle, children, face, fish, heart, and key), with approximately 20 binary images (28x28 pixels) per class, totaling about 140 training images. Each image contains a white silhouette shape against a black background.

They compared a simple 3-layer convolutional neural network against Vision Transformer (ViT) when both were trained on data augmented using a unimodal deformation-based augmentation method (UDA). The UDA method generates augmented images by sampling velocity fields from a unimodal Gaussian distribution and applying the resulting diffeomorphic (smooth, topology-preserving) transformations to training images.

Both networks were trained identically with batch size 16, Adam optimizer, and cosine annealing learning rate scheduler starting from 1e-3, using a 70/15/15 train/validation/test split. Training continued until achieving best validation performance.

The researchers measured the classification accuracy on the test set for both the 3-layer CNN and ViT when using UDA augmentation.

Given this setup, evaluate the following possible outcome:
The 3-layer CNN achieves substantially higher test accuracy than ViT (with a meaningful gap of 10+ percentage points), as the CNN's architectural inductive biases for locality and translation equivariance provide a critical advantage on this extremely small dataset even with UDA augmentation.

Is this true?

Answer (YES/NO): NO